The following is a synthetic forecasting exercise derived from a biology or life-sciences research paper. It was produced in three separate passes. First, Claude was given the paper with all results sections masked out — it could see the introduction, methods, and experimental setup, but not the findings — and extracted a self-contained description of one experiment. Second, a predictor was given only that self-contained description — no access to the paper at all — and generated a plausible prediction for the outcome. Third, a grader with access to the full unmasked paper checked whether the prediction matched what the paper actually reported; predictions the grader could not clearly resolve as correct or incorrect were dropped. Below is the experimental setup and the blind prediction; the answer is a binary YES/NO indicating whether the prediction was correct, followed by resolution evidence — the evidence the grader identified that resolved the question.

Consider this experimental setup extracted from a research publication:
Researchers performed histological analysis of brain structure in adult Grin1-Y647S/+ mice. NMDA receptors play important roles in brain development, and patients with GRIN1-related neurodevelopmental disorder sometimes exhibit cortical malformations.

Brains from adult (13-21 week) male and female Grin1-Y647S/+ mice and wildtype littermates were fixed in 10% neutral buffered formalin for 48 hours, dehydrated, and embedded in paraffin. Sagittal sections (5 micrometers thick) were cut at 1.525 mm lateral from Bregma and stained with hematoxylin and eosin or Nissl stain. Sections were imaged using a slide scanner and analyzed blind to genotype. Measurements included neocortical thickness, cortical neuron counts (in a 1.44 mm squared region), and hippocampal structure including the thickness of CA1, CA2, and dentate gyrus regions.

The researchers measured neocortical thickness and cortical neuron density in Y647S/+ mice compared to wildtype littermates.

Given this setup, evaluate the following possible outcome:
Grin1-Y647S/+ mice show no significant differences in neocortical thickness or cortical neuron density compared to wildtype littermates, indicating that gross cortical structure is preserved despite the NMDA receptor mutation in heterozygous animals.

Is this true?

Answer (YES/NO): YES